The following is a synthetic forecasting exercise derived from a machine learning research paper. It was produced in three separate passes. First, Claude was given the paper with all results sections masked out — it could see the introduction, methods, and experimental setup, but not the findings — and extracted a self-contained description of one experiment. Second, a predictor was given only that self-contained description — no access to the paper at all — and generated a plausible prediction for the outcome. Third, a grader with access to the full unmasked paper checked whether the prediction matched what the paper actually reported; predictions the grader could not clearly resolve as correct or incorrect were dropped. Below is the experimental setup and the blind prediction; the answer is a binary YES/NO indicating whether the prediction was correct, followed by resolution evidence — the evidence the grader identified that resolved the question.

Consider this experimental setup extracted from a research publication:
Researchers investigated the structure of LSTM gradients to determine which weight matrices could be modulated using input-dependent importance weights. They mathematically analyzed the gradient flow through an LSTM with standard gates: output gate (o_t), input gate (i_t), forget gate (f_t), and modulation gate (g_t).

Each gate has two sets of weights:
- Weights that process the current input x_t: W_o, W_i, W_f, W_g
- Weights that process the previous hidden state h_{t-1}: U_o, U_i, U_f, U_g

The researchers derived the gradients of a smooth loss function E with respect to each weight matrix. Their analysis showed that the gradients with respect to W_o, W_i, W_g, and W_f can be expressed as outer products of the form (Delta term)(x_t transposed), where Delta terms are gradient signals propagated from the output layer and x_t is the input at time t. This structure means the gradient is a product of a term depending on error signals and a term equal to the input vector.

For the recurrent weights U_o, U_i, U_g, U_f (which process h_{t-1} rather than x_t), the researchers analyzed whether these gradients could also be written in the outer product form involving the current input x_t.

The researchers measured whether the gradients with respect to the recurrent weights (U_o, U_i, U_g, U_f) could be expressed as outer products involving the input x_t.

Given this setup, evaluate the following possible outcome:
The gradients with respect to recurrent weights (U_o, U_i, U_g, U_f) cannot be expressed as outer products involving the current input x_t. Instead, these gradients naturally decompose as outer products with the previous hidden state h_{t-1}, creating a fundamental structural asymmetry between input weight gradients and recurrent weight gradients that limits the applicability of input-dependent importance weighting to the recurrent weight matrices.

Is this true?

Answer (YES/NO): NO